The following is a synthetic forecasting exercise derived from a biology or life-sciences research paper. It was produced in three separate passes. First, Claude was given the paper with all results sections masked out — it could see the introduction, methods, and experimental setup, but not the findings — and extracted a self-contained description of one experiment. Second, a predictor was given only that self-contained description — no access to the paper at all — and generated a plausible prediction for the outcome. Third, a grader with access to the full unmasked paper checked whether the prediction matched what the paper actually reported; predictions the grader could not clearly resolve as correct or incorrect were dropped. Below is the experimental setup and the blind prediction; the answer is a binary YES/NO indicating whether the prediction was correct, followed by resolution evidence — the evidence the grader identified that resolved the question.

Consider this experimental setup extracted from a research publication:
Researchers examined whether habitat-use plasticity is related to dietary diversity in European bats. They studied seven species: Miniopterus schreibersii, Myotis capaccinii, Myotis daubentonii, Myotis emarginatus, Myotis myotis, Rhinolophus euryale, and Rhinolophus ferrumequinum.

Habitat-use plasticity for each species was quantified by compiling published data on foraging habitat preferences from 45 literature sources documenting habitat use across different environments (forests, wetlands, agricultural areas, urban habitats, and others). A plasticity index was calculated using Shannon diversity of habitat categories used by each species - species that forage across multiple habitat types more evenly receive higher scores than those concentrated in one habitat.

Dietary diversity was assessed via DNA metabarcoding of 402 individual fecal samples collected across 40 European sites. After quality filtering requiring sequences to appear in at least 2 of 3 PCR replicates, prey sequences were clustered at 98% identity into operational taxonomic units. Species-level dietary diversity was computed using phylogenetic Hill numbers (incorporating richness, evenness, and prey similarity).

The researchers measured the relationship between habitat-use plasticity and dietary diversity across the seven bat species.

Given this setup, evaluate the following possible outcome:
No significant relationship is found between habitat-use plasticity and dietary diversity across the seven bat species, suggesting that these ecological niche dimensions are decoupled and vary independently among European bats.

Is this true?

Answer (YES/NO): YES